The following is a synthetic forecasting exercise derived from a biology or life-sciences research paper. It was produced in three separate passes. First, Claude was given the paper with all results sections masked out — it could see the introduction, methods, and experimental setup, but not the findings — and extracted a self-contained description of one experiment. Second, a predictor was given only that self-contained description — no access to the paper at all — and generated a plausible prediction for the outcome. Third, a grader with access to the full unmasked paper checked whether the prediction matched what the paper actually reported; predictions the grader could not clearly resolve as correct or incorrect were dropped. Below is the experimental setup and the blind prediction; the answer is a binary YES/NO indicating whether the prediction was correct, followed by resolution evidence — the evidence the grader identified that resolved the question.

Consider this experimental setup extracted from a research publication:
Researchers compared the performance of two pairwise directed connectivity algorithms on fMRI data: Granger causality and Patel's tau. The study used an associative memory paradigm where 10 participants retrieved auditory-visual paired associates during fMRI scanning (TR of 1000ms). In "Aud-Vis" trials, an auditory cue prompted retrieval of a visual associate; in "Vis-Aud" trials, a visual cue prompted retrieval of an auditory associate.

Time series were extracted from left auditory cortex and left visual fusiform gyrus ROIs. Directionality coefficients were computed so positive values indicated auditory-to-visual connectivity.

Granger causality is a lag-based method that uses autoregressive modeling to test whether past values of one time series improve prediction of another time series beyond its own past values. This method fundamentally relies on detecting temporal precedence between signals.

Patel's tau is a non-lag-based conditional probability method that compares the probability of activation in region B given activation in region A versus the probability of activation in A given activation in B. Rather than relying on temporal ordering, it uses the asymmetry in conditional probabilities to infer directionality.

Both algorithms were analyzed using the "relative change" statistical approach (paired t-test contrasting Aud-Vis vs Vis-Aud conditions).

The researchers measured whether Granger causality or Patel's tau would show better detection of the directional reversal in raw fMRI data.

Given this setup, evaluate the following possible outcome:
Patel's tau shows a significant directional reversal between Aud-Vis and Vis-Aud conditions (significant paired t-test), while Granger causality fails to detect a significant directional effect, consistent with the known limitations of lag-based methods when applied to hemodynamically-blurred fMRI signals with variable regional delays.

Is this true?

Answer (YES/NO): NO